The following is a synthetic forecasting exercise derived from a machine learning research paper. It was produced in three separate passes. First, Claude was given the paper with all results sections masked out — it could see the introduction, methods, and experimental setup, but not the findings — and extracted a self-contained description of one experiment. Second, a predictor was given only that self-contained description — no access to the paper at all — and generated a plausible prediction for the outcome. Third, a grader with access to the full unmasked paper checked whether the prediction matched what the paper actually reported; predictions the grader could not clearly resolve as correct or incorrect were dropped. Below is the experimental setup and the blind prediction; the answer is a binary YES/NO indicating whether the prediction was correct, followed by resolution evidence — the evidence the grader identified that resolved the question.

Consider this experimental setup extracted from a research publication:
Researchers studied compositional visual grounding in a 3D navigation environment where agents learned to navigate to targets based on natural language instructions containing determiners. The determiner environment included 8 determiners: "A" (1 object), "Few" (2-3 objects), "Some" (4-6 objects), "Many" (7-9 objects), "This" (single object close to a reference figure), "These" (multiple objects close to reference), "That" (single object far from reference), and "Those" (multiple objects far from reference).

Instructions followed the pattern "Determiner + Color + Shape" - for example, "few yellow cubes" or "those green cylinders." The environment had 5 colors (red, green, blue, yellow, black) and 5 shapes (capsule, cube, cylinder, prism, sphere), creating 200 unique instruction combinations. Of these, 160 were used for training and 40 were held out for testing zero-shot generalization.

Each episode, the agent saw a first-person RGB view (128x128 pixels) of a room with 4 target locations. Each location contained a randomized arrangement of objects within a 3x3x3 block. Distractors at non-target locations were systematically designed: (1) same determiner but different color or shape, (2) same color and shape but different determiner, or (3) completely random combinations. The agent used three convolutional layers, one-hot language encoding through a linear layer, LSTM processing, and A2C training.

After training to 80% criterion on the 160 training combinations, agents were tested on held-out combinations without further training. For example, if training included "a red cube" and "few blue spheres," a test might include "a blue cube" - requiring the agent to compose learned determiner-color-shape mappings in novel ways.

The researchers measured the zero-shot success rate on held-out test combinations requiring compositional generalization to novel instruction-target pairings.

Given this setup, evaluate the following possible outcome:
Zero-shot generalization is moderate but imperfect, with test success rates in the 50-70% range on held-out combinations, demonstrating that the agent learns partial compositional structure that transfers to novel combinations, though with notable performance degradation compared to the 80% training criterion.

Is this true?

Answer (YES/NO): NO